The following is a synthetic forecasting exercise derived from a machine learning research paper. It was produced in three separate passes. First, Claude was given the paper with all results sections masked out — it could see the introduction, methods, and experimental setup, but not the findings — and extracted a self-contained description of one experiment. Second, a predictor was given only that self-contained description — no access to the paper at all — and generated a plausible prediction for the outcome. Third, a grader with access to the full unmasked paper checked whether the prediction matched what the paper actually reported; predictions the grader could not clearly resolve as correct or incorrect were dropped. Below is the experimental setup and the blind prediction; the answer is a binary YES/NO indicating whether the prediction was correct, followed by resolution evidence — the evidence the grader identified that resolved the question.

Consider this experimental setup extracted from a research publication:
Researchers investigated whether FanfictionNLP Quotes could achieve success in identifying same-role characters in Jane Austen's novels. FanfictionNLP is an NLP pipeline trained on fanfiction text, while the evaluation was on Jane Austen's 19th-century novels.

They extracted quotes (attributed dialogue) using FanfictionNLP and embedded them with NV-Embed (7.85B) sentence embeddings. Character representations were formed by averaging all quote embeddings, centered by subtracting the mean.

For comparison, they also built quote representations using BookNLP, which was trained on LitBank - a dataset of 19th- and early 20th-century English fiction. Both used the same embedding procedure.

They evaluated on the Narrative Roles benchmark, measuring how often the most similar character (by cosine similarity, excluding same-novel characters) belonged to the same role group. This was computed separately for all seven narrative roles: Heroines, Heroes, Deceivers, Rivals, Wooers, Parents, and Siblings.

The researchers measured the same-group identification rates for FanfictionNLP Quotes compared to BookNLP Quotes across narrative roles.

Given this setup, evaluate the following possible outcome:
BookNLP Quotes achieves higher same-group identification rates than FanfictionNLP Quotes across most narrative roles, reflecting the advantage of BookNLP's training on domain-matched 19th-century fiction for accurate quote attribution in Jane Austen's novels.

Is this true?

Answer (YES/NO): YES